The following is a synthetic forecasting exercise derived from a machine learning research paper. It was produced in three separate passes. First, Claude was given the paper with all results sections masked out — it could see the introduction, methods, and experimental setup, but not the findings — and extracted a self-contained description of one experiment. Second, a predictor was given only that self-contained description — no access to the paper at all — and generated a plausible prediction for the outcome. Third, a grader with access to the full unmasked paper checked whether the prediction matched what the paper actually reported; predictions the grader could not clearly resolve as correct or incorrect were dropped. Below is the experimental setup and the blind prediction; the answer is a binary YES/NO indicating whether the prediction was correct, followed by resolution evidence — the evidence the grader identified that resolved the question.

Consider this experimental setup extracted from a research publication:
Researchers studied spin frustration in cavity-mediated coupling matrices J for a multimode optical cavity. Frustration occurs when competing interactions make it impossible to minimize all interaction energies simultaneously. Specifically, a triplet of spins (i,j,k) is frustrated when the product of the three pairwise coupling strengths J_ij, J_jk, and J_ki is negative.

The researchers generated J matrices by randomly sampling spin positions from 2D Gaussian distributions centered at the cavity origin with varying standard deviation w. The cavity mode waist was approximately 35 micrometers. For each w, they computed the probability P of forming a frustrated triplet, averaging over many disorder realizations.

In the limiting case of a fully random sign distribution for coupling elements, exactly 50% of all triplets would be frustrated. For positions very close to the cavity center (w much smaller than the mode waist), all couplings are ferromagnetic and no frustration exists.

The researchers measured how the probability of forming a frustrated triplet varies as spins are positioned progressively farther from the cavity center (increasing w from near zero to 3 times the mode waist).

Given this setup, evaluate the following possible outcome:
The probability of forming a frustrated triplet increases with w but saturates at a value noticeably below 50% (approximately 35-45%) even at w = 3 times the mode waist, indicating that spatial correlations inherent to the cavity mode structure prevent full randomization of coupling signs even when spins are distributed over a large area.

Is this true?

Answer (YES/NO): NO